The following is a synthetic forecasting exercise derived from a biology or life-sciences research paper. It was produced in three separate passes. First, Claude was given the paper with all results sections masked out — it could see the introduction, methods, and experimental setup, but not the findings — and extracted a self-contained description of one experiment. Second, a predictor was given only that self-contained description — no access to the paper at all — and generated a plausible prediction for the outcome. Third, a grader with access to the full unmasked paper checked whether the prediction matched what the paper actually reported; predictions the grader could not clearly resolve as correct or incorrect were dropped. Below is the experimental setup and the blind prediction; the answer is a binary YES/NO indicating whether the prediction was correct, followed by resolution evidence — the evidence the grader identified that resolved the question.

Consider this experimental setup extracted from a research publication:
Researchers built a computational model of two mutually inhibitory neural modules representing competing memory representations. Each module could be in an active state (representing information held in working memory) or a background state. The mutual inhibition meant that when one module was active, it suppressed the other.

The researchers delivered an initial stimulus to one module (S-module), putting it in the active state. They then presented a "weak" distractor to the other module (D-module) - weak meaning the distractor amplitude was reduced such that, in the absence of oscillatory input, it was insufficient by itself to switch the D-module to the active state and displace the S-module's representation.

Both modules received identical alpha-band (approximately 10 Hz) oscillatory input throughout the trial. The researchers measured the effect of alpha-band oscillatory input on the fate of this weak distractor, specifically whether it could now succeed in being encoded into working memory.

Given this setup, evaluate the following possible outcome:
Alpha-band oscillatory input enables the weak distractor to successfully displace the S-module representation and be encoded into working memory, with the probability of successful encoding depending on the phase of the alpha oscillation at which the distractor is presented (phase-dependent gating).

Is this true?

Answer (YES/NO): NO